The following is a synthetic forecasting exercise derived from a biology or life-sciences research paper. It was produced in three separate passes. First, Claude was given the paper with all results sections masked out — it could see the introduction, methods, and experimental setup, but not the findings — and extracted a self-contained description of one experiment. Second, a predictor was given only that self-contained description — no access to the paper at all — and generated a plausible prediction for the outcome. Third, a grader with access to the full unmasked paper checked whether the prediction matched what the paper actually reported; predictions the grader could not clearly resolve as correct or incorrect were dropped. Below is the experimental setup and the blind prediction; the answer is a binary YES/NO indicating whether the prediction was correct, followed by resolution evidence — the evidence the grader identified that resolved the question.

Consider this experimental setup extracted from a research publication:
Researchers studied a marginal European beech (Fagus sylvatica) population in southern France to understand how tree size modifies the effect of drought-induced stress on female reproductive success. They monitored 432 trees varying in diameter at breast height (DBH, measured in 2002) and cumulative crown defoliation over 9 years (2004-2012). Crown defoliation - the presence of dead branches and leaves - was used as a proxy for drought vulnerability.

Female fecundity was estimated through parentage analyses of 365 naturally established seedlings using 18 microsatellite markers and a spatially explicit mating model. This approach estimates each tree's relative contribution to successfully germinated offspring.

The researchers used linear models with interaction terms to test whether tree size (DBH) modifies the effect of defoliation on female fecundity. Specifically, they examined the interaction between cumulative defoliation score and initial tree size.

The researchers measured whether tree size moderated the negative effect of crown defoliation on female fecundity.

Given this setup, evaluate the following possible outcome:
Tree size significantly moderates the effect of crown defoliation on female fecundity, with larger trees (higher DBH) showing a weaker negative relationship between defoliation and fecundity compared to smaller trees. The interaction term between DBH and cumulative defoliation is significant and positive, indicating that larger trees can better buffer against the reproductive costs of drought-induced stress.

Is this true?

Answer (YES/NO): YES